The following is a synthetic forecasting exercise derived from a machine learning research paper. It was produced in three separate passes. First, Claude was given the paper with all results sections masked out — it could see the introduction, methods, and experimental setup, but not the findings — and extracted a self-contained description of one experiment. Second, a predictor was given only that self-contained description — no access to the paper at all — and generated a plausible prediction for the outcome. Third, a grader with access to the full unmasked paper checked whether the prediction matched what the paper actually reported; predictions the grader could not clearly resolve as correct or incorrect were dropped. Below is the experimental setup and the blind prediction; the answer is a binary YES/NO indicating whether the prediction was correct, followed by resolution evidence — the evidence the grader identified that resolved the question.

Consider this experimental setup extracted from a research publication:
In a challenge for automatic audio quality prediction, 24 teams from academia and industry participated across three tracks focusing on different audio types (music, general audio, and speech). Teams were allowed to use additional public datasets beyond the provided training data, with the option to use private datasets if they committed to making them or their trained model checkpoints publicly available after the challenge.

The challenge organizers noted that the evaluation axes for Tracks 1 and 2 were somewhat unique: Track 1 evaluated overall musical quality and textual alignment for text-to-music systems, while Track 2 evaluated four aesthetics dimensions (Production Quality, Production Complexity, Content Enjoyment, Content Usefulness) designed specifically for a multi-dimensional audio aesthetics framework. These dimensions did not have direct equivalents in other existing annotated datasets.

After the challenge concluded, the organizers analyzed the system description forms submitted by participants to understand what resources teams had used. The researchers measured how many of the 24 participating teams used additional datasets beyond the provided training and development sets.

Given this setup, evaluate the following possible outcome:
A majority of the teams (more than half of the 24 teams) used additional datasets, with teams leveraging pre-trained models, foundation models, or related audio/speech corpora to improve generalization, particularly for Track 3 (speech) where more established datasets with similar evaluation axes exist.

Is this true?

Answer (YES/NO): NO